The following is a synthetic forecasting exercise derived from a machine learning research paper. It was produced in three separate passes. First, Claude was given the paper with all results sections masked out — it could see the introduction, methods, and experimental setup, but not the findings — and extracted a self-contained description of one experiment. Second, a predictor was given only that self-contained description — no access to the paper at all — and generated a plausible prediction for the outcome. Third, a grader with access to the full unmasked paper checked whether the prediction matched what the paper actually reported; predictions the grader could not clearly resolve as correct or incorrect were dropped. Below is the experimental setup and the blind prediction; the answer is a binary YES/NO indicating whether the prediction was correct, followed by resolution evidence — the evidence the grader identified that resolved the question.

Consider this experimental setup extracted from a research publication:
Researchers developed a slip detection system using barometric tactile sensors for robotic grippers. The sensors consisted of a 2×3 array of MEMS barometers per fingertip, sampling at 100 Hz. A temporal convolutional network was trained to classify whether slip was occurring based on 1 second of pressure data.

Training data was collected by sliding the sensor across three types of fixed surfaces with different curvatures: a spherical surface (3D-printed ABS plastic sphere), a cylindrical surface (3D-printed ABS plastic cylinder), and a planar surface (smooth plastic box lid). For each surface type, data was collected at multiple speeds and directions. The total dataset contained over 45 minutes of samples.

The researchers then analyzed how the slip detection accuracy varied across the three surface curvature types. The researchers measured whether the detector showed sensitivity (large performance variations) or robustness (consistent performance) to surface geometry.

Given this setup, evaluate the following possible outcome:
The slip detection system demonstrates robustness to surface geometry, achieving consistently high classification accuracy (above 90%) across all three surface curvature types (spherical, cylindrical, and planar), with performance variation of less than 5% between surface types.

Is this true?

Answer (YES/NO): NO